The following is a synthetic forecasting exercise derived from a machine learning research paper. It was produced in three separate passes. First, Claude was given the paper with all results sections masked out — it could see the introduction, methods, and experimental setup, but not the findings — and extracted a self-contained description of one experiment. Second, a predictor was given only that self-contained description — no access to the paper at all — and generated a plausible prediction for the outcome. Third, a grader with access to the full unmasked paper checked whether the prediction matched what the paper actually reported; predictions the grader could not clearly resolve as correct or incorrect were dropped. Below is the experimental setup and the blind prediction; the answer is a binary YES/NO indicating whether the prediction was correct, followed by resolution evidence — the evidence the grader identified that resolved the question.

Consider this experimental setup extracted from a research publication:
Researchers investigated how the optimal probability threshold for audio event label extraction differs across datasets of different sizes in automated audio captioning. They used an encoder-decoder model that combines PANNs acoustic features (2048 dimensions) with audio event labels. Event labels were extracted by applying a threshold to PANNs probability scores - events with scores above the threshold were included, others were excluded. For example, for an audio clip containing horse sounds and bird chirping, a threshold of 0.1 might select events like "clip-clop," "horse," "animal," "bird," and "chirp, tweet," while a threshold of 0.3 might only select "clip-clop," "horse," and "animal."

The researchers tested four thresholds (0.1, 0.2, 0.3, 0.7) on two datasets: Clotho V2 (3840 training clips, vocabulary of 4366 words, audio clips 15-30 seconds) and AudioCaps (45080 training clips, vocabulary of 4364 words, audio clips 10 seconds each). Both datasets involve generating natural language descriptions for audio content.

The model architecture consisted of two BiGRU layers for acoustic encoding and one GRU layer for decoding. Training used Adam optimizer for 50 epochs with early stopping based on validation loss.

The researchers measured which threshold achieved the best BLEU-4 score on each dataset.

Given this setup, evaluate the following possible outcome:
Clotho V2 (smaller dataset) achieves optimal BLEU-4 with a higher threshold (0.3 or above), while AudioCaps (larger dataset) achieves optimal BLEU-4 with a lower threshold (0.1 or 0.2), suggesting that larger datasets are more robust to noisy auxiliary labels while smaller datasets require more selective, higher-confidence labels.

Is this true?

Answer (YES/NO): NO